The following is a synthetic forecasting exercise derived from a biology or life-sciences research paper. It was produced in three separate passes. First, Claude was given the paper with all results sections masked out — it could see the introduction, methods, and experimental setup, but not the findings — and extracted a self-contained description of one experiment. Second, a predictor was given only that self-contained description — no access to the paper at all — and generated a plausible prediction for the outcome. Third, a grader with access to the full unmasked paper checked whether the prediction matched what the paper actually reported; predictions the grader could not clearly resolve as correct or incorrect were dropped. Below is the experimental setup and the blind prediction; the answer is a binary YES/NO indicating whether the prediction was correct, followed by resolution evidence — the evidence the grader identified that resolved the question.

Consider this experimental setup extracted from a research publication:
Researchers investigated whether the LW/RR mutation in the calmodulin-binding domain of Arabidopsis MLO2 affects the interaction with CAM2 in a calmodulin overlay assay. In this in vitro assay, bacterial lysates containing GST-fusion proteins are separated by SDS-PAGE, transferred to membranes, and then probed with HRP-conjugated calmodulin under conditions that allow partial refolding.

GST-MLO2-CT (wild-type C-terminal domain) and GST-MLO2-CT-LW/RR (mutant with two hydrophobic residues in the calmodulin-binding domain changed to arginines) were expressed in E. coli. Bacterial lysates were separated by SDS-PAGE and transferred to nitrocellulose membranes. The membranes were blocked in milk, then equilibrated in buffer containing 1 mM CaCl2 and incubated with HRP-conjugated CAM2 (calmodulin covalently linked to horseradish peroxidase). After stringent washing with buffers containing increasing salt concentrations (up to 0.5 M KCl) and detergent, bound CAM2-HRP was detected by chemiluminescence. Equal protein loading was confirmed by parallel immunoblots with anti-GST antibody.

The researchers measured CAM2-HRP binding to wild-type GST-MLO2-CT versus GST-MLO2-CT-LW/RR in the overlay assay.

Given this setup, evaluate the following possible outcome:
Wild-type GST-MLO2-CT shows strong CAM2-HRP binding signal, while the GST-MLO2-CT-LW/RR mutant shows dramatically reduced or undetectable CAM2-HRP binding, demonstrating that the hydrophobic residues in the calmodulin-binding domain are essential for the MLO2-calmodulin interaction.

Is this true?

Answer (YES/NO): YES